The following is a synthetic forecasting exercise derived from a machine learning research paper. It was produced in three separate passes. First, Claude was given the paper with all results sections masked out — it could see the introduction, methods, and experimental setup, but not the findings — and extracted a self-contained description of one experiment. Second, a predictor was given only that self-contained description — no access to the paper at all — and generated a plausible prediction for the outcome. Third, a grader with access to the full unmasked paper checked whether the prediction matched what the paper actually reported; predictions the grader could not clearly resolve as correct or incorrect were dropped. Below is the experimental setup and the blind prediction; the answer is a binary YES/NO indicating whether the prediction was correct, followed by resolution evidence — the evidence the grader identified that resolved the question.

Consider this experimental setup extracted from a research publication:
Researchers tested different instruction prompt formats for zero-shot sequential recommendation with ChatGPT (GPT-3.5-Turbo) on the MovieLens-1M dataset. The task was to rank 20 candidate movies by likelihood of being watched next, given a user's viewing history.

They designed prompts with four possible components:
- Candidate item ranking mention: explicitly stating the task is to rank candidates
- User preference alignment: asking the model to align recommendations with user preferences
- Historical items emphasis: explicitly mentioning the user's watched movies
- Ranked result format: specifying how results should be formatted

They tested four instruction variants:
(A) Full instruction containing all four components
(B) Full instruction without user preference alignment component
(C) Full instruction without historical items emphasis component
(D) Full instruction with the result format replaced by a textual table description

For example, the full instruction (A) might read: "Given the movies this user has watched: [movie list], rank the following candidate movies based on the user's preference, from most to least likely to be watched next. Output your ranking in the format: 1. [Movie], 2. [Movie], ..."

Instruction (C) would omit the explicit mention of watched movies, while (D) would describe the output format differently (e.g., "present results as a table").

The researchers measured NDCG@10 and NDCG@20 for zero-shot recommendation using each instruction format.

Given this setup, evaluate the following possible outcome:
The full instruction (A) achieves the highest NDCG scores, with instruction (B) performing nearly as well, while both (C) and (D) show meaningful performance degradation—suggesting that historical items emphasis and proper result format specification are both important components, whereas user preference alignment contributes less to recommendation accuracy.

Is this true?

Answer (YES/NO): NO